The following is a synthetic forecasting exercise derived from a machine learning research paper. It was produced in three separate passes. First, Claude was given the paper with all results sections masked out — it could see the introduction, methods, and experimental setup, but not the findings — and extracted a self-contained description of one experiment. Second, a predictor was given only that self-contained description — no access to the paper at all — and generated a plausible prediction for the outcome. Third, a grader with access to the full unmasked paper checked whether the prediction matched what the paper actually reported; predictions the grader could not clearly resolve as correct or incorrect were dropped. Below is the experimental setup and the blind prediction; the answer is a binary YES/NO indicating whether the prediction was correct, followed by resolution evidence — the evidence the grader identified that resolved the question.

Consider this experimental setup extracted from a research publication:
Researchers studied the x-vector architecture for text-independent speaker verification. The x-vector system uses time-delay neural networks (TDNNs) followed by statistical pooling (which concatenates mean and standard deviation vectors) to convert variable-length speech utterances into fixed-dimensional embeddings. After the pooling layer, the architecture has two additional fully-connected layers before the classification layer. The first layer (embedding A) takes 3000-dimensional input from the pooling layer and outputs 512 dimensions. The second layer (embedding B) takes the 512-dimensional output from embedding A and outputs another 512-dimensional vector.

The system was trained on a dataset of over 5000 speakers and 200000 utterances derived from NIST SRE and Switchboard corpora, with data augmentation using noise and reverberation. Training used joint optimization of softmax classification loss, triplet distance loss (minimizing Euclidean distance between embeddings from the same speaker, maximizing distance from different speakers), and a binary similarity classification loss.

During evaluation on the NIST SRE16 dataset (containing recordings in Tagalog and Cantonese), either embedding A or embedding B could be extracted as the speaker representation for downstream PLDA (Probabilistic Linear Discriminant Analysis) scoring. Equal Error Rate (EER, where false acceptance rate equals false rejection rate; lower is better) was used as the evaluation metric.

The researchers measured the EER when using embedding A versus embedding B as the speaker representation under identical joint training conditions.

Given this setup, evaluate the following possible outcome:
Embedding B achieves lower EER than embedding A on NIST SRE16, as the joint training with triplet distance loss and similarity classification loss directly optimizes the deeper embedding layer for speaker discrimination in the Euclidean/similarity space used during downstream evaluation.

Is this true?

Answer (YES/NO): NO